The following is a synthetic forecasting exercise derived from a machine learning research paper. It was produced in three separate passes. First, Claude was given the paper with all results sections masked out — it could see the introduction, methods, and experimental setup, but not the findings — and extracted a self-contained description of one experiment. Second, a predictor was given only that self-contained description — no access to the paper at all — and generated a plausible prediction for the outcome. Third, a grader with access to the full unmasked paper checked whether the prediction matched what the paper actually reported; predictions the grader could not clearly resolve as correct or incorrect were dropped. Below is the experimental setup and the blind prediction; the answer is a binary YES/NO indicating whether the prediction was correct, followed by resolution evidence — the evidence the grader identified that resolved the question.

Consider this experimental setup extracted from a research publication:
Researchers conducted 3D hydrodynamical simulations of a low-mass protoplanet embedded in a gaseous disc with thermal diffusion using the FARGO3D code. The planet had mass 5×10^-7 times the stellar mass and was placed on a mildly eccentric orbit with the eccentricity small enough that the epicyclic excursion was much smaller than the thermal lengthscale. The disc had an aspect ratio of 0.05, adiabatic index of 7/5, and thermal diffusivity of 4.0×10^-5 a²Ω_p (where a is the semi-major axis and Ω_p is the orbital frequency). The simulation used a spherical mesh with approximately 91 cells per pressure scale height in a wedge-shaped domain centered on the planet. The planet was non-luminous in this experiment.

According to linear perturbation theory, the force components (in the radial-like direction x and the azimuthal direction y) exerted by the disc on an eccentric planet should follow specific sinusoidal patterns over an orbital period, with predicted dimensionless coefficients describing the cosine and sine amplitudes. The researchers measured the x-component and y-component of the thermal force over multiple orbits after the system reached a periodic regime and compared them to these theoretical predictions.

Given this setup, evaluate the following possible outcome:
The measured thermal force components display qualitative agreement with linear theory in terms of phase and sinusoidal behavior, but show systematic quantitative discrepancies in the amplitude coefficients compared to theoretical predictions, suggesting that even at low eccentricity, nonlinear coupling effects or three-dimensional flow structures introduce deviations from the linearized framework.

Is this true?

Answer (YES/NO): NO